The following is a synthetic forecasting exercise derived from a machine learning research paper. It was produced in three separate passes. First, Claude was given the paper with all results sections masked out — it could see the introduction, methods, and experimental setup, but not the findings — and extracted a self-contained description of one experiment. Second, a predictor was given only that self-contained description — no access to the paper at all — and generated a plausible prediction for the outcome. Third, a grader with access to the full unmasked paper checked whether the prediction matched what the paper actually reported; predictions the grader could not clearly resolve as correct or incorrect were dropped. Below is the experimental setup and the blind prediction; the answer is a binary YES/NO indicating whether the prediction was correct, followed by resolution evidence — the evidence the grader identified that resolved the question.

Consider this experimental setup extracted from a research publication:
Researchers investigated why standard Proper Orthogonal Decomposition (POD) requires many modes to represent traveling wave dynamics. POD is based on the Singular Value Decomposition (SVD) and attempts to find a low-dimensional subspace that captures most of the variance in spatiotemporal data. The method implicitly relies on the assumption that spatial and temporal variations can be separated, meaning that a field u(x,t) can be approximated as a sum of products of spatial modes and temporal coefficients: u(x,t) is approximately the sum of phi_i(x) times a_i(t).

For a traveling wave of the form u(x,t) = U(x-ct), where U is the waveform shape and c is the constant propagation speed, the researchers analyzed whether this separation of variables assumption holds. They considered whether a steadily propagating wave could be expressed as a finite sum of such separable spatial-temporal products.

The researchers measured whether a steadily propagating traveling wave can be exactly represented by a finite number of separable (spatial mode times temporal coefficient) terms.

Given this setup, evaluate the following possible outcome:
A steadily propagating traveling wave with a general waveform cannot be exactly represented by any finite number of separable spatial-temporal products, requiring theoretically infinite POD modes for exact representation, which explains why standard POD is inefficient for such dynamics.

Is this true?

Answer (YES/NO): YES